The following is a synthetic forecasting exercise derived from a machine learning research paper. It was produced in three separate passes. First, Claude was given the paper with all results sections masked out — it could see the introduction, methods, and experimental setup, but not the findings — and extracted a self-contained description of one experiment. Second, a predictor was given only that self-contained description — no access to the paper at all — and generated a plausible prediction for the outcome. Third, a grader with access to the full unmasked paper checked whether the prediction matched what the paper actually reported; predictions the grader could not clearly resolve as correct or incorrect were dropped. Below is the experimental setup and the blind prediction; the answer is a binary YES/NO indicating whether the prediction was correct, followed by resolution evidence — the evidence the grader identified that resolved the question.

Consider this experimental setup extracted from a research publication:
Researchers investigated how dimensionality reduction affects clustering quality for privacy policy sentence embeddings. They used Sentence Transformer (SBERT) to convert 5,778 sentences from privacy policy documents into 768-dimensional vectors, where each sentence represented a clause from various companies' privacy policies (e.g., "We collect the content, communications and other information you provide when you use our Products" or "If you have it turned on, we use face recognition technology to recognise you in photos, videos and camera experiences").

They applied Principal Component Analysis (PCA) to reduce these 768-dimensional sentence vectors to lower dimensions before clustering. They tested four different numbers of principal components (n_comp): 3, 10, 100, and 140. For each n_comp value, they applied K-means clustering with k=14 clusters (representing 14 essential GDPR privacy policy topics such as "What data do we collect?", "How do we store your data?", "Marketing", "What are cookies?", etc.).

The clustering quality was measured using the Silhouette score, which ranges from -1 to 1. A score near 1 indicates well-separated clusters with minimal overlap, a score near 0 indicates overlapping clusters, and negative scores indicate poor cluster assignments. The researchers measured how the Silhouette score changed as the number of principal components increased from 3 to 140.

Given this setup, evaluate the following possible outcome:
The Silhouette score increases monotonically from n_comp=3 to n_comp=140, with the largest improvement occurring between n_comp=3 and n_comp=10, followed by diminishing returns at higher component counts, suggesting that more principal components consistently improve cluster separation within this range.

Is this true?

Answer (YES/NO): NO